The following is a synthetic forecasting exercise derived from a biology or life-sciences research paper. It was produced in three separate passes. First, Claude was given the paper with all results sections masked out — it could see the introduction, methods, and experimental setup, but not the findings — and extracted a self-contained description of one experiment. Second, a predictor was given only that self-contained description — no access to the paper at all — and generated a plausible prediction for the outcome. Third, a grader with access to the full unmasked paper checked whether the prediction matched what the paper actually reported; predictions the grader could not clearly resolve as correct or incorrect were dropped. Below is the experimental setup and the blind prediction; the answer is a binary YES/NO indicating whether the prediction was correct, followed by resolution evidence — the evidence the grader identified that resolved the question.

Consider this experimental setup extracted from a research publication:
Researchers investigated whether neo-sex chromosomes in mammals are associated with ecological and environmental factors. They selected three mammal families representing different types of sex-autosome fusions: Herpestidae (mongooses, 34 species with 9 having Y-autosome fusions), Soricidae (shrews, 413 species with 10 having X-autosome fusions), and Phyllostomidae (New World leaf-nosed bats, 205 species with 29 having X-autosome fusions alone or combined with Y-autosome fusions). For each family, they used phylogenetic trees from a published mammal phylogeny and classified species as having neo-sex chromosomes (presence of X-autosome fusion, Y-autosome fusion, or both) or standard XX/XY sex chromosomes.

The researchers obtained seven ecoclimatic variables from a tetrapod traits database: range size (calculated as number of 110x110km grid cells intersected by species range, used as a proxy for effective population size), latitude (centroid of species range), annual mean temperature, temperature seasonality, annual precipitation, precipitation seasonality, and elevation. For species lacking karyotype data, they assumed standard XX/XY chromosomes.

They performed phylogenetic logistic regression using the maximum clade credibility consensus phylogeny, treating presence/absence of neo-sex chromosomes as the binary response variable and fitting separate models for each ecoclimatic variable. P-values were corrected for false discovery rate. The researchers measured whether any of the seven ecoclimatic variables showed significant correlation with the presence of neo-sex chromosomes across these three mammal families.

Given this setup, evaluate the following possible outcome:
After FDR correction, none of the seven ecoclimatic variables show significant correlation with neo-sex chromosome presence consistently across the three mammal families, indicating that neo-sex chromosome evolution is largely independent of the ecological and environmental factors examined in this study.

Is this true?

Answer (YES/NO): YES